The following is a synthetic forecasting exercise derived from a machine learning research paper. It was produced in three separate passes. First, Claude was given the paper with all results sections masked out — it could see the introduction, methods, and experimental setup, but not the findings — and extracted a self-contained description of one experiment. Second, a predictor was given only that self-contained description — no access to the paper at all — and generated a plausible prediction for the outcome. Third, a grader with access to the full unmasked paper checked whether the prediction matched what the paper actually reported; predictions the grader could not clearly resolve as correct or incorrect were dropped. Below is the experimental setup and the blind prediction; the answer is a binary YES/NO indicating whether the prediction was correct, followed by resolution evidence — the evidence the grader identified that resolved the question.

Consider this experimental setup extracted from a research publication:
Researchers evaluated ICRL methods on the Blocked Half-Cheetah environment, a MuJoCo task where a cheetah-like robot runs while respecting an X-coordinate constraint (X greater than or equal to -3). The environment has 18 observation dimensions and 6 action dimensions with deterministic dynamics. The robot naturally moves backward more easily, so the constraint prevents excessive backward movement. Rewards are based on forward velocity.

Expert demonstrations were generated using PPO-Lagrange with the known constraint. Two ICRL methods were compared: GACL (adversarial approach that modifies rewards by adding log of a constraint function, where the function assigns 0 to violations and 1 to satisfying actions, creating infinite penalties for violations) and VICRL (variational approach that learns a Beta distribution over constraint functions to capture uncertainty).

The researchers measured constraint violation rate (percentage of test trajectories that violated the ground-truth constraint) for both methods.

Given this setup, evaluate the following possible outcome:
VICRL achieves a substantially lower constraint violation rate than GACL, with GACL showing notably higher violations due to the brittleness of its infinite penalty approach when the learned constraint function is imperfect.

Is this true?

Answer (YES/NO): NO